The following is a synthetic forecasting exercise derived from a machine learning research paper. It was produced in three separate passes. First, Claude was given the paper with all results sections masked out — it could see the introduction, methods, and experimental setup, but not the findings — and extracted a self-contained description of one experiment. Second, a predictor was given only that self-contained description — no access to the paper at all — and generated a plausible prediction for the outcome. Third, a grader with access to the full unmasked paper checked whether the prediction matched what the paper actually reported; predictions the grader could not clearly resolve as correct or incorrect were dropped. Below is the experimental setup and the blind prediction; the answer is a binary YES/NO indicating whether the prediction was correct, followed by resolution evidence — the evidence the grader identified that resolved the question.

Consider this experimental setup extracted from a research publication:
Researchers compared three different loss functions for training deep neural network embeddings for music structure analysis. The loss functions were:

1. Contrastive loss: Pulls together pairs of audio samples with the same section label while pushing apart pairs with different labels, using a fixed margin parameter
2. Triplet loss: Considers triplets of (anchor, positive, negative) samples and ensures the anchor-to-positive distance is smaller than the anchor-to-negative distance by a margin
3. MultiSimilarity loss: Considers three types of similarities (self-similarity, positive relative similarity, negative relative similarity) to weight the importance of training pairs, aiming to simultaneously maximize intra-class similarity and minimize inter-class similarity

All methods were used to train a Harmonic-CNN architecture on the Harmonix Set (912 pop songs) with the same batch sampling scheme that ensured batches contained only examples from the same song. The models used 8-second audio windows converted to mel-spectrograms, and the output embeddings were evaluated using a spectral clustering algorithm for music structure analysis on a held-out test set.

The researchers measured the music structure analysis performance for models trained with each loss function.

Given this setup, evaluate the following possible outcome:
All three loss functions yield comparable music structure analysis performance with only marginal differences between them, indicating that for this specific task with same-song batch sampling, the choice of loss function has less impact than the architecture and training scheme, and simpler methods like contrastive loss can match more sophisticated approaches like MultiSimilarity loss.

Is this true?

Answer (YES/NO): NO